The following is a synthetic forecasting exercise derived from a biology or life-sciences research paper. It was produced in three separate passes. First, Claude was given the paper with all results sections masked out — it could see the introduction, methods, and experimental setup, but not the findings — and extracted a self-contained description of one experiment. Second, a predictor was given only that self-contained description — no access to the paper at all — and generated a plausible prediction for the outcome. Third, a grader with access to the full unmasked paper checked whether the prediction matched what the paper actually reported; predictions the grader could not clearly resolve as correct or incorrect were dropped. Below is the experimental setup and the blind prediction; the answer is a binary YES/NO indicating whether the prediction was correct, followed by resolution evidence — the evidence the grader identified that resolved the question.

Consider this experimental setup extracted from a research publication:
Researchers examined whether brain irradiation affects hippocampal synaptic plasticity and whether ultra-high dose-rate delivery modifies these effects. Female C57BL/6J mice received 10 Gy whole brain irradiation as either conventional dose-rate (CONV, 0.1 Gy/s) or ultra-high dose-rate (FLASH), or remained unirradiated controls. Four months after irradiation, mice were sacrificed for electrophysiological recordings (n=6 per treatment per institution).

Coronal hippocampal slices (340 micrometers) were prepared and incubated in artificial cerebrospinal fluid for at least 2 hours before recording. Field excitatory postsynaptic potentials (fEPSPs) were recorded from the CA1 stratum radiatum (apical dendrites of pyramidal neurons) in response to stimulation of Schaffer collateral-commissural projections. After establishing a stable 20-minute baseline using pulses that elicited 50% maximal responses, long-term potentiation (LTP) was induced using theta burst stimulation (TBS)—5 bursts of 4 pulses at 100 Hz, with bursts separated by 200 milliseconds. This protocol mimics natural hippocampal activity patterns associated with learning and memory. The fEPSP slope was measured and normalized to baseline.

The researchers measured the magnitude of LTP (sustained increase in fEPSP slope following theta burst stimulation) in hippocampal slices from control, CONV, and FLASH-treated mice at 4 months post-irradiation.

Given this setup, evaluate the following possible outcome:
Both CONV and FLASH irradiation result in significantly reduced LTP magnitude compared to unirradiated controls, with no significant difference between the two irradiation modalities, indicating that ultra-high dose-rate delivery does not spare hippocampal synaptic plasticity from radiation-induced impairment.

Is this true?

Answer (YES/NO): NO